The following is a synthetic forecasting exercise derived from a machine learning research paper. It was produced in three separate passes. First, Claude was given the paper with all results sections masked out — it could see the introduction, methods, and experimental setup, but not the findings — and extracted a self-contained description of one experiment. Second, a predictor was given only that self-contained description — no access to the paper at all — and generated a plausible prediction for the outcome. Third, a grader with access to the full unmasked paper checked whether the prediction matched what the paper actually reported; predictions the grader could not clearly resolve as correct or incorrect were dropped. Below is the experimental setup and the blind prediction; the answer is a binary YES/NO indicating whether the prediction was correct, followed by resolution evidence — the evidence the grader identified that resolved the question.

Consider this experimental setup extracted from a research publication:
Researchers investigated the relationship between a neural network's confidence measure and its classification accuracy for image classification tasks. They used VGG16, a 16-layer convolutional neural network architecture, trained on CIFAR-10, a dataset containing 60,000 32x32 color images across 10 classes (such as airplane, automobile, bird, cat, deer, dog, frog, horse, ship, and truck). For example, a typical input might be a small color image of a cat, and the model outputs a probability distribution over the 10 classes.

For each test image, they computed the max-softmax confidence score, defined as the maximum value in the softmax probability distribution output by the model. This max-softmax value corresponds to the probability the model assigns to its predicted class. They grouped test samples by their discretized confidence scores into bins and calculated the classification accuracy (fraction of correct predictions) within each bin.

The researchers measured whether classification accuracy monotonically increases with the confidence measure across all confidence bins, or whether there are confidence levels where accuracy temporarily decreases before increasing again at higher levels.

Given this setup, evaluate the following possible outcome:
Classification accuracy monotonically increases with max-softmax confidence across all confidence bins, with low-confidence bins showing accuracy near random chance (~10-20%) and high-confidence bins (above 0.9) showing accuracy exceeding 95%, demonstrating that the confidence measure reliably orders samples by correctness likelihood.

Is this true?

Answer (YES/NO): NO